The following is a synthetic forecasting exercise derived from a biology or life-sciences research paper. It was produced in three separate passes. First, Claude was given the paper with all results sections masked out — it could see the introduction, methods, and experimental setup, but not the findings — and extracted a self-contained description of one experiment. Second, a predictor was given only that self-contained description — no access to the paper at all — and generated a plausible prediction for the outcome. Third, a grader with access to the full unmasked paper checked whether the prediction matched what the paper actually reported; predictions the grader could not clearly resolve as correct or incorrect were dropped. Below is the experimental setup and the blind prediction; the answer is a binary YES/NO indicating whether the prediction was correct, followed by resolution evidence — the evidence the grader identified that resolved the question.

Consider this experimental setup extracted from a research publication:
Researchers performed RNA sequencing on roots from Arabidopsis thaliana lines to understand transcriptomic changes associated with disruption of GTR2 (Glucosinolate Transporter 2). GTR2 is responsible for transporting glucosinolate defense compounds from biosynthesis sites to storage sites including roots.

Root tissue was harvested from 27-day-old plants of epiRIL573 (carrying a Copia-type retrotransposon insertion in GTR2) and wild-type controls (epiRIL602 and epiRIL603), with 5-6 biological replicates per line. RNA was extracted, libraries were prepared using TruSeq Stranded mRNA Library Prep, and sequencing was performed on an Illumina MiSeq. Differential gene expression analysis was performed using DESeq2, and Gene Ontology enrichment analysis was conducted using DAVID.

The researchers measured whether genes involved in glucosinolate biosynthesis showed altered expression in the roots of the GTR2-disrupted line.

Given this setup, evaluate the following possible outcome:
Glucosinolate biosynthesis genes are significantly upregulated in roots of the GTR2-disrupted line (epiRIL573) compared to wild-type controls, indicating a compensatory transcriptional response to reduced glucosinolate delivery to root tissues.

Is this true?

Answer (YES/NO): YES